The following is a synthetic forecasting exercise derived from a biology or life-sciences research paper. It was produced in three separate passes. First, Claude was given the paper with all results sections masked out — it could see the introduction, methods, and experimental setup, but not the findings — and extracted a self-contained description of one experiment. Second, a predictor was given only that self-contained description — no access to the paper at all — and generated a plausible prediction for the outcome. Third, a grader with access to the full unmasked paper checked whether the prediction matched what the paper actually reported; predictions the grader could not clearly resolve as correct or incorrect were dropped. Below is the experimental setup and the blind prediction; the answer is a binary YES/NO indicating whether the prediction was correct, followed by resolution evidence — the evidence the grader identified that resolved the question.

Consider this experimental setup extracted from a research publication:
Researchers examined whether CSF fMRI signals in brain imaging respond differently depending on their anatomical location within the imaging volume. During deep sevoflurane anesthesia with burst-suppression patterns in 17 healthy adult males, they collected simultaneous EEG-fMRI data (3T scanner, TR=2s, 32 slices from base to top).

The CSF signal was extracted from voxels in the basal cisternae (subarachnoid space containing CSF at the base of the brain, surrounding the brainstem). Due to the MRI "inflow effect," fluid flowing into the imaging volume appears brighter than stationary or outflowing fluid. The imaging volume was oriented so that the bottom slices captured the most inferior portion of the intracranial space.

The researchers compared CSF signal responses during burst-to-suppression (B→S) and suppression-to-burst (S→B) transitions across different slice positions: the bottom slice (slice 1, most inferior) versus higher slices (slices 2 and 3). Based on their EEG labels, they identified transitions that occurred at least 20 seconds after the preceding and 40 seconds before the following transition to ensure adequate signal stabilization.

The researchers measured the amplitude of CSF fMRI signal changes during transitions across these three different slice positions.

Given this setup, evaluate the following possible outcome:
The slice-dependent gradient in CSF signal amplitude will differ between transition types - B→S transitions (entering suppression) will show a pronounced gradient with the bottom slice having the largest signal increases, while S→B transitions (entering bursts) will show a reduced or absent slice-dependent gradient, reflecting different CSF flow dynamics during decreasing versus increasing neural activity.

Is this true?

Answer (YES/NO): NO